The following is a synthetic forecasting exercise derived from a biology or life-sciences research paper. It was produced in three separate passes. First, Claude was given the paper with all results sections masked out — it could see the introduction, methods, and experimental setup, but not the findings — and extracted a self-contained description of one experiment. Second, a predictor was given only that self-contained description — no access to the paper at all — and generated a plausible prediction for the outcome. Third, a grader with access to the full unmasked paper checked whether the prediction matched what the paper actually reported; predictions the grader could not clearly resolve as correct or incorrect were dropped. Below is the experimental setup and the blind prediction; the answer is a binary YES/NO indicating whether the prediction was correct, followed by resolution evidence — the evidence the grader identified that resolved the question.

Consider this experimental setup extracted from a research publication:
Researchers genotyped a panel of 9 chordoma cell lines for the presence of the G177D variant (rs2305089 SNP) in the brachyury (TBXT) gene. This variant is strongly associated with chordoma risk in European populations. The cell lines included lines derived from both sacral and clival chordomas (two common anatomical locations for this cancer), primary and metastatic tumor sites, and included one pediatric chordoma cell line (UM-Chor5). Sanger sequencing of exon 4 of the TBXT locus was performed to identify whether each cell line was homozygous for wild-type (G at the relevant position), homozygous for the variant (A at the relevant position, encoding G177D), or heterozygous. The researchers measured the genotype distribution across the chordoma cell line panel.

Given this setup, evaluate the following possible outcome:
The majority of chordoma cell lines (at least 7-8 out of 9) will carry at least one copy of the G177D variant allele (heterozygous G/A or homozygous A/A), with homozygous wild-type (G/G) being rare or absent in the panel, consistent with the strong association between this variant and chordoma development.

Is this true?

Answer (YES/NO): YES